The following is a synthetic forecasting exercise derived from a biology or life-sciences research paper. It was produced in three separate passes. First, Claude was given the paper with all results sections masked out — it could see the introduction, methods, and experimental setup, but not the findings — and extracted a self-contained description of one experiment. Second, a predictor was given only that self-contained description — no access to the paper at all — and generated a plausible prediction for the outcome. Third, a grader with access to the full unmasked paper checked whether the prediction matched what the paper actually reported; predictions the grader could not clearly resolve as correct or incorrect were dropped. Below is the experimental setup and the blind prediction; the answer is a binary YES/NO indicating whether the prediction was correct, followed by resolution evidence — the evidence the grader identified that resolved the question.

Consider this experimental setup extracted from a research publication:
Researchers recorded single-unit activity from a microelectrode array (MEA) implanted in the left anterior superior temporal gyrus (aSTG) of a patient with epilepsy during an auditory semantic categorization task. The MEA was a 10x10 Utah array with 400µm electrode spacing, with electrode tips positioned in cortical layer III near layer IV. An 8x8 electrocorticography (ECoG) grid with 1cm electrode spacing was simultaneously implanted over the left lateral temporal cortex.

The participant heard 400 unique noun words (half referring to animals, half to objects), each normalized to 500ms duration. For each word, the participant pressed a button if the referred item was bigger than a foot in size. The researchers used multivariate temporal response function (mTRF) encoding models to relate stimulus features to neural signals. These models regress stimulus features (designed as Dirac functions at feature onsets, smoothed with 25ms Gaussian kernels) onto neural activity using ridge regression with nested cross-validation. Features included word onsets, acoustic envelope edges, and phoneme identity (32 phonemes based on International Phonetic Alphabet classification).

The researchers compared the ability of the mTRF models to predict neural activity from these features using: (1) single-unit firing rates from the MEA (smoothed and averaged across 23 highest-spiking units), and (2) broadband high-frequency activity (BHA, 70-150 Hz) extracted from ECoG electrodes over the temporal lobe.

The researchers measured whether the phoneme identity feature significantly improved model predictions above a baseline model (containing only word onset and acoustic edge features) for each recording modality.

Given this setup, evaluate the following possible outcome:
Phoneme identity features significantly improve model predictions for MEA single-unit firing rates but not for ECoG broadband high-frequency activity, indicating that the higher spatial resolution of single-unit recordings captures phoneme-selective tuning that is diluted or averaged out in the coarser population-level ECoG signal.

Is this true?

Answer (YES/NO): YES